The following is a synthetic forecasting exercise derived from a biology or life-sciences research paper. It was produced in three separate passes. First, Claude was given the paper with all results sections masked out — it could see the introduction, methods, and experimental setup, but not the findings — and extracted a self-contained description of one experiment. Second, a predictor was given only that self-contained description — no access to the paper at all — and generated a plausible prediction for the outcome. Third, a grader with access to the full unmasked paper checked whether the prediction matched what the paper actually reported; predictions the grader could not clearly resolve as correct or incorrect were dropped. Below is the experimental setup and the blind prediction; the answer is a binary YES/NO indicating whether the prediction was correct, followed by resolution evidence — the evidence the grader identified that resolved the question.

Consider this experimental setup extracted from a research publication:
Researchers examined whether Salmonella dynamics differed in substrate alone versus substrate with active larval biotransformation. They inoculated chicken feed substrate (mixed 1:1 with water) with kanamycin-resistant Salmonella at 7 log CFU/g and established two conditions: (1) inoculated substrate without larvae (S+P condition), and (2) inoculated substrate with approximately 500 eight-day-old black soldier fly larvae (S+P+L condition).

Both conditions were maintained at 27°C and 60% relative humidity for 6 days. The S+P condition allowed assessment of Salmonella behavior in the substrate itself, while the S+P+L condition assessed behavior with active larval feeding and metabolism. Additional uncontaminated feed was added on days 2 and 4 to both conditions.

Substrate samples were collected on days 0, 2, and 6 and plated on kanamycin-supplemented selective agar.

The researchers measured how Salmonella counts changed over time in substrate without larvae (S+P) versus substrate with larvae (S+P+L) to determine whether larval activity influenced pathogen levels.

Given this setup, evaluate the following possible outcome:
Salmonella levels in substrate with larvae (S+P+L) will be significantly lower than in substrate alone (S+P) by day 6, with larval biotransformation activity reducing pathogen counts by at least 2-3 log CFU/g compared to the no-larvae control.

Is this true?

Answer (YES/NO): NO